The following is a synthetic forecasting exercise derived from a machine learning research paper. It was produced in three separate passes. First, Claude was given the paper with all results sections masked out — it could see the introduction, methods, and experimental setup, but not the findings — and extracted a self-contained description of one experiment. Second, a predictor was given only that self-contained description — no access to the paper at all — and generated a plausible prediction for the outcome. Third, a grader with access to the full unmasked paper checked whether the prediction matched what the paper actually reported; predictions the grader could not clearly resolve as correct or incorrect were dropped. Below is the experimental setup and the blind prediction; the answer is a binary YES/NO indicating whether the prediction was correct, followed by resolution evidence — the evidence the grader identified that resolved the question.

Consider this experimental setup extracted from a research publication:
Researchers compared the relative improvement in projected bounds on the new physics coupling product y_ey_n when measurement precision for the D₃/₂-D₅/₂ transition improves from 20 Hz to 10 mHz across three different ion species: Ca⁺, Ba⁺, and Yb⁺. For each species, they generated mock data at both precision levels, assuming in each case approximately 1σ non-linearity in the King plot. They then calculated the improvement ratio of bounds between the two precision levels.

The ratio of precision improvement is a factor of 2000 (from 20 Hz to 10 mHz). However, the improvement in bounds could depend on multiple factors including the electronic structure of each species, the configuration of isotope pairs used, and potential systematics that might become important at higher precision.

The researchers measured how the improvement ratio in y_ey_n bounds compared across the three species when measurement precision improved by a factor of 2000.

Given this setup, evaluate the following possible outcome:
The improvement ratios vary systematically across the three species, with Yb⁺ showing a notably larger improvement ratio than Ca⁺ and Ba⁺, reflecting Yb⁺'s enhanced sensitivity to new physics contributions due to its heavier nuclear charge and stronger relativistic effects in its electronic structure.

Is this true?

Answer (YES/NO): NO